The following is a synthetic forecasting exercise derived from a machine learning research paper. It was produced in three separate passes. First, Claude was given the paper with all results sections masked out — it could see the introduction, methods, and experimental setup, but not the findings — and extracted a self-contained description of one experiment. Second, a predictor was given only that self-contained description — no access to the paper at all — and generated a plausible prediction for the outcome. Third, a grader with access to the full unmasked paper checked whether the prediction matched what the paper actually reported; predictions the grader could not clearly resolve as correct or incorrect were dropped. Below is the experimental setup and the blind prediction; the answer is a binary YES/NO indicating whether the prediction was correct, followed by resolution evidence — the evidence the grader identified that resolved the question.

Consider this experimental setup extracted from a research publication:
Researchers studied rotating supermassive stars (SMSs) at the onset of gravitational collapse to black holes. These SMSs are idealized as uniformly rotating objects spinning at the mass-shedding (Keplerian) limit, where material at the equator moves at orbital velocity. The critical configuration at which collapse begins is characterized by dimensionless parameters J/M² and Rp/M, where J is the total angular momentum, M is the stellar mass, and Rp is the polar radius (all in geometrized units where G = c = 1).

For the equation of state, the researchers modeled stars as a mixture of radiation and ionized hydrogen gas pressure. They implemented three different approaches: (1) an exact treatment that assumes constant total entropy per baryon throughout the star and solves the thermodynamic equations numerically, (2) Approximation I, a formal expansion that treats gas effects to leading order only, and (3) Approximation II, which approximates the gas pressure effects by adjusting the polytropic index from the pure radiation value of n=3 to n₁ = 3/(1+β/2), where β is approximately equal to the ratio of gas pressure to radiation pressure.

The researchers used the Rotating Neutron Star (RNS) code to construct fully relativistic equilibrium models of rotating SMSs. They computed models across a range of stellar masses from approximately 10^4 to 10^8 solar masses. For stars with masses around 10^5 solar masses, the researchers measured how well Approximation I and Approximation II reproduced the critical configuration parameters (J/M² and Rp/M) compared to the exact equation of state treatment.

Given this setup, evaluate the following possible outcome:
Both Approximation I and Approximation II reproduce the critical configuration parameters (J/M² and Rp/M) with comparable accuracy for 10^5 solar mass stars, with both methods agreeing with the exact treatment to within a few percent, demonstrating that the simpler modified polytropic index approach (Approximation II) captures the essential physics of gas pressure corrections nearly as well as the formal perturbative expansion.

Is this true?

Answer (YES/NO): NO